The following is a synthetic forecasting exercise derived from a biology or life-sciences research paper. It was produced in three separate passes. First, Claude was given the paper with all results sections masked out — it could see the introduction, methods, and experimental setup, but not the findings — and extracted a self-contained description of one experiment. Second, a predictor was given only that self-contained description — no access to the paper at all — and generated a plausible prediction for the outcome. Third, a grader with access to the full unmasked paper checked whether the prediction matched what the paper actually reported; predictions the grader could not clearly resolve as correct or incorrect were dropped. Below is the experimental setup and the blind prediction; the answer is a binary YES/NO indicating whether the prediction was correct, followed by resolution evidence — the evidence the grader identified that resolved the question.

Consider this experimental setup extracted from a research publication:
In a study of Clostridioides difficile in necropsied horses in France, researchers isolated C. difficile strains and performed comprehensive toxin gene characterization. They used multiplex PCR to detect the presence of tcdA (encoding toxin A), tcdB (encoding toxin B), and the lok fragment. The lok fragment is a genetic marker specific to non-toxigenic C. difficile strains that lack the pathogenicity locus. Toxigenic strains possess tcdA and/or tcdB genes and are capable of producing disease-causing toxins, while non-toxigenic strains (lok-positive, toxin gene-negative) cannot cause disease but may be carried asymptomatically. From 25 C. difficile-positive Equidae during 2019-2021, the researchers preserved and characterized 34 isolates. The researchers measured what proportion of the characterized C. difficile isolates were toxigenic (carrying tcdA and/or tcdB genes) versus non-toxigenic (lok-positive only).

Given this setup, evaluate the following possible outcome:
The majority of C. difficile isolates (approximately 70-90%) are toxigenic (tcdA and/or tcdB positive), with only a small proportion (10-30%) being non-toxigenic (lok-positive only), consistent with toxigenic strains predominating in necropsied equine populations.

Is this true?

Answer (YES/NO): YES